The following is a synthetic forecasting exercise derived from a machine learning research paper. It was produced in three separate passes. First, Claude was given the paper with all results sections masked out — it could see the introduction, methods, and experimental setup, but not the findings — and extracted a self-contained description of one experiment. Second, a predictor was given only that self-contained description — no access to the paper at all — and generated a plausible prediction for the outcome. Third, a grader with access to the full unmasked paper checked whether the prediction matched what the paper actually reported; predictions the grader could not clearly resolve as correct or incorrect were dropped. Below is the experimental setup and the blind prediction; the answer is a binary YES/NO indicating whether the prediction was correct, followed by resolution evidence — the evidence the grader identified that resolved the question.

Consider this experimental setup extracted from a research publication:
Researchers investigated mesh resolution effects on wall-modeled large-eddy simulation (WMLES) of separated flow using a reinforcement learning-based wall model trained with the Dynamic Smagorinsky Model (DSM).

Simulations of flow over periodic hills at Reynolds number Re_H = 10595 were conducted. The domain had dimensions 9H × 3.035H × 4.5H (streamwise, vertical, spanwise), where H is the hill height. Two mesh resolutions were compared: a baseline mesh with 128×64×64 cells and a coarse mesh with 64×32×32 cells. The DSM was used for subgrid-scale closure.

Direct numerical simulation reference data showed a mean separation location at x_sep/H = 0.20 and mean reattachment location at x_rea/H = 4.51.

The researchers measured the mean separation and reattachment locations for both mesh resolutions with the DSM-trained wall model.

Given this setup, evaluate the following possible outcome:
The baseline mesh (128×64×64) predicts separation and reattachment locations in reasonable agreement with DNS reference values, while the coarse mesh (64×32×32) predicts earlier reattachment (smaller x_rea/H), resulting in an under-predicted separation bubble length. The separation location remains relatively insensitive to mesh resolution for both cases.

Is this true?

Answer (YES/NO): NO